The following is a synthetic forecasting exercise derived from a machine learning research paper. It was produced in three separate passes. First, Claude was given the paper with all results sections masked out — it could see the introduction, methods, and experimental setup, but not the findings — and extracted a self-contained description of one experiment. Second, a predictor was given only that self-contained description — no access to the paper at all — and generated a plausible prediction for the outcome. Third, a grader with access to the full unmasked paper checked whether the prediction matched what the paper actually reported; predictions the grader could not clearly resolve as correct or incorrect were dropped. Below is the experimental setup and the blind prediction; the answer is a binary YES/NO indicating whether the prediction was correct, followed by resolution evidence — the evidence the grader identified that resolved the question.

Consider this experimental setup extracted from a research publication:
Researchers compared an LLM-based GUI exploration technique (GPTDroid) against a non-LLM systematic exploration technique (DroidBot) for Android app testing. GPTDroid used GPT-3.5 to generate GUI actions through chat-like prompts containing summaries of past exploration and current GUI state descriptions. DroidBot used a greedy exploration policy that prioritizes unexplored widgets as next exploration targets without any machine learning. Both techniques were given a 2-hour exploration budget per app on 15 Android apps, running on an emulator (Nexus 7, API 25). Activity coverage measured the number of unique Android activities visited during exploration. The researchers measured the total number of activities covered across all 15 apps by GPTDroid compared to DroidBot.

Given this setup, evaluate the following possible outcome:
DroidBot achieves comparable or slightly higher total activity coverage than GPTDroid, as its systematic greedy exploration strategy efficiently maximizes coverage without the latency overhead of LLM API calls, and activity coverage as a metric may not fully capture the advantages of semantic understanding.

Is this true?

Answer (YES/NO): YES